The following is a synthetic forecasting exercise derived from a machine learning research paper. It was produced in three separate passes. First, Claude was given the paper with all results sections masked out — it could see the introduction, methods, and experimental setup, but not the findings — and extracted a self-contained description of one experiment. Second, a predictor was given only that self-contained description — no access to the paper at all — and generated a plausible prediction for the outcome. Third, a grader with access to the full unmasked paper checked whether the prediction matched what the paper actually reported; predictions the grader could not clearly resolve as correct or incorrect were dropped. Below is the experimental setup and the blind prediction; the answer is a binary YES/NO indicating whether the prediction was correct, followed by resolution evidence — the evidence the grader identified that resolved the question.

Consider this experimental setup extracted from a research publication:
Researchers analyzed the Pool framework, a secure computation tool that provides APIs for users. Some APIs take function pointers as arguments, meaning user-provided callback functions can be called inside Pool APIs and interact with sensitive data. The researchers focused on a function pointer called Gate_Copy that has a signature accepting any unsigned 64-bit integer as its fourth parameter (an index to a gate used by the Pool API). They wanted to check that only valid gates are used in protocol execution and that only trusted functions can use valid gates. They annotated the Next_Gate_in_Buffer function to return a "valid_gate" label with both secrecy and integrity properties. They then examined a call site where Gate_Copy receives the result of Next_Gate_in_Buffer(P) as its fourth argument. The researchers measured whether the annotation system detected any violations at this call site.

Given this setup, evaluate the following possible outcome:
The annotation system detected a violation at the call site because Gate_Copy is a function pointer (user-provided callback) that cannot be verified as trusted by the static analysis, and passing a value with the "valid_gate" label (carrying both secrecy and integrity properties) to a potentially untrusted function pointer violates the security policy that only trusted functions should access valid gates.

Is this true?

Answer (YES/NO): YES